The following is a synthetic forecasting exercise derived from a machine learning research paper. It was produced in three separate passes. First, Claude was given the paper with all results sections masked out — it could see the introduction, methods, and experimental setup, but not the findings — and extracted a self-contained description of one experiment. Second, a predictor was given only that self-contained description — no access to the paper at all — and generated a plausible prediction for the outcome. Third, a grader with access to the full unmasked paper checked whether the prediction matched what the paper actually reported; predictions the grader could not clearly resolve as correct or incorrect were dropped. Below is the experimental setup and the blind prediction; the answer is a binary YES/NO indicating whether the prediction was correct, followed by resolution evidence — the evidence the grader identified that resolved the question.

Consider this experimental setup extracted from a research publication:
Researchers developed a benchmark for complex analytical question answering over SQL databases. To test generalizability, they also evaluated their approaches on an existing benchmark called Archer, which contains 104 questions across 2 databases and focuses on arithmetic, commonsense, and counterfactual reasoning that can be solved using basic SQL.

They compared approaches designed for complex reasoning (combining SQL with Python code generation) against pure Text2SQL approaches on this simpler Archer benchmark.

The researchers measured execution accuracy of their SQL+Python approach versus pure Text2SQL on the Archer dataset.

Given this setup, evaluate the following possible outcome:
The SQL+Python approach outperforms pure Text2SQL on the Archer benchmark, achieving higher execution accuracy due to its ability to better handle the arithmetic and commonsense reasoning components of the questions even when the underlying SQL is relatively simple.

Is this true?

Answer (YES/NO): YES